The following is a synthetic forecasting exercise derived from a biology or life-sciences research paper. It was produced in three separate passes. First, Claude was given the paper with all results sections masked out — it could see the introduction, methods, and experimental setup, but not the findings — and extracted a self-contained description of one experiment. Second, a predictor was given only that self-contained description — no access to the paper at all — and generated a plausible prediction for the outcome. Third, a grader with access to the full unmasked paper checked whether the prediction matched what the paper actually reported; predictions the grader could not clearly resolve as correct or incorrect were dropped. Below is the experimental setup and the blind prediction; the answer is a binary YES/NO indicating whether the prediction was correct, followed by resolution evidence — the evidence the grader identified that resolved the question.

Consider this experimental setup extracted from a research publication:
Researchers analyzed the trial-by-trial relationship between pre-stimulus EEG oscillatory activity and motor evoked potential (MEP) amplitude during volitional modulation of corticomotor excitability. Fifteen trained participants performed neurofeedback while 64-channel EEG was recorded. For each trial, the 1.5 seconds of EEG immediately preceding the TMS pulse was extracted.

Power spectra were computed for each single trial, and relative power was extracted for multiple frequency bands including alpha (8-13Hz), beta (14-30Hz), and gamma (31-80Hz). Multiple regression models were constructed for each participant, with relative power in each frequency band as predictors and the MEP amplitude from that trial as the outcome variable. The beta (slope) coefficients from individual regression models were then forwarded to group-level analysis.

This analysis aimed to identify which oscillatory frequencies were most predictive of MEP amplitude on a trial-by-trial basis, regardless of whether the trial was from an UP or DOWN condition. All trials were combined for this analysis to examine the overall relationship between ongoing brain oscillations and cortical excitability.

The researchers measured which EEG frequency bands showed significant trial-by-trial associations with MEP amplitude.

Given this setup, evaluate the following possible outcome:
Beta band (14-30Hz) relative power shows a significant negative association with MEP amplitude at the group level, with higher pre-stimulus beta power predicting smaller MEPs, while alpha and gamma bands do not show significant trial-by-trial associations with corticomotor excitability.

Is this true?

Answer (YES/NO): NO